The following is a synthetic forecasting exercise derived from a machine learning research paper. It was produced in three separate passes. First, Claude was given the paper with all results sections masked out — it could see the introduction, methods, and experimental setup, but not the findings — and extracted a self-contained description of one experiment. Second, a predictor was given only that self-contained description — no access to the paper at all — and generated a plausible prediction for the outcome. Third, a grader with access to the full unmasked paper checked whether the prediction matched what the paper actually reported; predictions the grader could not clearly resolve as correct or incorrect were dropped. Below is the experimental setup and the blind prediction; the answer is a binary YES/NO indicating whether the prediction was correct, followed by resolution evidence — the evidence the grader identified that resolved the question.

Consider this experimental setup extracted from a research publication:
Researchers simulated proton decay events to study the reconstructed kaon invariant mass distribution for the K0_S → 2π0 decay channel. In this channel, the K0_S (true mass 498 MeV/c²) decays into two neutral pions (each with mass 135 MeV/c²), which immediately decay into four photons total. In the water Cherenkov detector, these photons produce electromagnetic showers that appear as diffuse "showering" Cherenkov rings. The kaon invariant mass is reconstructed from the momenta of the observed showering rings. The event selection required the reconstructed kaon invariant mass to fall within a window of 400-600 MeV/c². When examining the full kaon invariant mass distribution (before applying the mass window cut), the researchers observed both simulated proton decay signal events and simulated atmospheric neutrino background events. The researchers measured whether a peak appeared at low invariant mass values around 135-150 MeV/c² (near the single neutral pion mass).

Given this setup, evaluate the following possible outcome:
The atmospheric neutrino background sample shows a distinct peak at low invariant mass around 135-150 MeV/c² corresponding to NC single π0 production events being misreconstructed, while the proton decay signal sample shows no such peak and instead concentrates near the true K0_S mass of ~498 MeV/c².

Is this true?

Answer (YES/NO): NO